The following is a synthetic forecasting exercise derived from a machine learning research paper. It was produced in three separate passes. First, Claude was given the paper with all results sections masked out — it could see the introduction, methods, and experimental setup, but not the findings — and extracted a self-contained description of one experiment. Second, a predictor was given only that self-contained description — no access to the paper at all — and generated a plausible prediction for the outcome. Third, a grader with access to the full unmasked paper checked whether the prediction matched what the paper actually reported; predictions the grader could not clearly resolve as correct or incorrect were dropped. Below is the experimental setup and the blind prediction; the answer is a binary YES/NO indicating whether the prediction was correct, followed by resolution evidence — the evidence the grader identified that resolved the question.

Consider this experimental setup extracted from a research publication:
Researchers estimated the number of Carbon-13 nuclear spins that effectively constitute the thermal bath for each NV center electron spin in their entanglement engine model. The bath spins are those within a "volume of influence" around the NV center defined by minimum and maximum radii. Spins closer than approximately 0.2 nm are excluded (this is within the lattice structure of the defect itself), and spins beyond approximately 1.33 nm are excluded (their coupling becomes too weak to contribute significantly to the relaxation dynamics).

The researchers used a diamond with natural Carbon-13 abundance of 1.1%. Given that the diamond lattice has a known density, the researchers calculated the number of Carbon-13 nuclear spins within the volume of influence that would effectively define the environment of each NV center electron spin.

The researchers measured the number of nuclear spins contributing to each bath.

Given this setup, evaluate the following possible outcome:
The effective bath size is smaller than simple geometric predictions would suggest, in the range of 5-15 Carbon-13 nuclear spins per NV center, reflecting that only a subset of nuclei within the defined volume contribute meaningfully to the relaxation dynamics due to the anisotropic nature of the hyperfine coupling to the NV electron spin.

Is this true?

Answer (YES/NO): NO